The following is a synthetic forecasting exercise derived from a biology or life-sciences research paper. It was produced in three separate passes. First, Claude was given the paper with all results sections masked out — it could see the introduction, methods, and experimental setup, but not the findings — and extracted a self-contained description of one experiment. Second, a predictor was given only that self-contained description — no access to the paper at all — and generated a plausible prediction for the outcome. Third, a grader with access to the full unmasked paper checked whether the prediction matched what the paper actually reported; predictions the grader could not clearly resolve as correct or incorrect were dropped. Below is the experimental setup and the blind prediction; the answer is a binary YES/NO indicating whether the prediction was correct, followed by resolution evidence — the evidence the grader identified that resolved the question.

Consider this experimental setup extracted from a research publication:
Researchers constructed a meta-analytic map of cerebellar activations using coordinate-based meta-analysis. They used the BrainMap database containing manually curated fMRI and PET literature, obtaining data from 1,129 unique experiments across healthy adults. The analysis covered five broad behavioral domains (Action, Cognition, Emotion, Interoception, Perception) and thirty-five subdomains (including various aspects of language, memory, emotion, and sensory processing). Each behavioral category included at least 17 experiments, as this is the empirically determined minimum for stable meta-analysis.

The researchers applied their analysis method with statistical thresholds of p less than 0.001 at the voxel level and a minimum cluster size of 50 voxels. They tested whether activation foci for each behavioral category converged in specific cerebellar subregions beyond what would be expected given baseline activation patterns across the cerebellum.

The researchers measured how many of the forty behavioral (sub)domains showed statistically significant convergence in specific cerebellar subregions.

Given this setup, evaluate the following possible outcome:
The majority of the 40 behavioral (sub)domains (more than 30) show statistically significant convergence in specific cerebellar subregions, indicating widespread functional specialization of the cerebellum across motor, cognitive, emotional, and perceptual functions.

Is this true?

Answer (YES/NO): NO